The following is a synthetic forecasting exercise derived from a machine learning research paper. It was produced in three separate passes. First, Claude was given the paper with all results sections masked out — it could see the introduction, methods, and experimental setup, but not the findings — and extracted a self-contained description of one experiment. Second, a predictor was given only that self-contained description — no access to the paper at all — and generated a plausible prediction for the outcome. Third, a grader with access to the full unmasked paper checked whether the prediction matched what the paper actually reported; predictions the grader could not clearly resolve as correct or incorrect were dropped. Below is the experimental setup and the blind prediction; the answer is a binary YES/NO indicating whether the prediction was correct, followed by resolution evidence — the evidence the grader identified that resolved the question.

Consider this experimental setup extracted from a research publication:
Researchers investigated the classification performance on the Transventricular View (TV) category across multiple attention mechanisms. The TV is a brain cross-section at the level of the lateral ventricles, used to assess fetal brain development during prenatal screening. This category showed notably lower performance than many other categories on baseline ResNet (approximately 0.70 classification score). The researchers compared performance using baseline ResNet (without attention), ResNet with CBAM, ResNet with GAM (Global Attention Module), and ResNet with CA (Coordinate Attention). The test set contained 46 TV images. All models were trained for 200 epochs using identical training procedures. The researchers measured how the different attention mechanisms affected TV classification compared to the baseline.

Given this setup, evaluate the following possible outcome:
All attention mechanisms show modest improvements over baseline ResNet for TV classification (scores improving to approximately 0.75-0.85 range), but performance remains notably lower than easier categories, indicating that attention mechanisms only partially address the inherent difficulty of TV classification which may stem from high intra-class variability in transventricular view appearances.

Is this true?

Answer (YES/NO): NO